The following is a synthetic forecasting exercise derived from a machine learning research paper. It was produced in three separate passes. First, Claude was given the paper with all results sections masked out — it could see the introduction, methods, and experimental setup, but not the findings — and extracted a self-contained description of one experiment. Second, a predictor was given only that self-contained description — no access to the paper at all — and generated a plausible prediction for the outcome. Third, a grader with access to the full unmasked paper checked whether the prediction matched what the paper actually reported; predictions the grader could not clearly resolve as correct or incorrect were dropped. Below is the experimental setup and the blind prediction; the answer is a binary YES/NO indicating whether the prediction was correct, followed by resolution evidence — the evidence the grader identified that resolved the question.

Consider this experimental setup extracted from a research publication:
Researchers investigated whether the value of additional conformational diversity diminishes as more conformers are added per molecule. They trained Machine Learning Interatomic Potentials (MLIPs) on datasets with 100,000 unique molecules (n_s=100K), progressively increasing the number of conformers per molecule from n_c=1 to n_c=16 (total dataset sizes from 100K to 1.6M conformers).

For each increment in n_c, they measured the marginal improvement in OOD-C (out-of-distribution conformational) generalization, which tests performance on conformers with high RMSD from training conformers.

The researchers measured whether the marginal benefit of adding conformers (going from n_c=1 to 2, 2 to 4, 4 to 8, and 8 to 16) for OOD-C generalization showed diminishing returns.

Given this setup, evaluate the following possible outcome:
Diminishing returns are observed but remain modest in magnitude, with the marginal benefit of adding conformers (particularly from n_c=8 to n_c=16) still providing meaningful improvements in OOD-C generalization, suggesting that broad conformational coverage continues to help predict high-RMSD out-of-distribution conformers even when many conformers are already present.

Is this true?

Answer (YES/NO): NO